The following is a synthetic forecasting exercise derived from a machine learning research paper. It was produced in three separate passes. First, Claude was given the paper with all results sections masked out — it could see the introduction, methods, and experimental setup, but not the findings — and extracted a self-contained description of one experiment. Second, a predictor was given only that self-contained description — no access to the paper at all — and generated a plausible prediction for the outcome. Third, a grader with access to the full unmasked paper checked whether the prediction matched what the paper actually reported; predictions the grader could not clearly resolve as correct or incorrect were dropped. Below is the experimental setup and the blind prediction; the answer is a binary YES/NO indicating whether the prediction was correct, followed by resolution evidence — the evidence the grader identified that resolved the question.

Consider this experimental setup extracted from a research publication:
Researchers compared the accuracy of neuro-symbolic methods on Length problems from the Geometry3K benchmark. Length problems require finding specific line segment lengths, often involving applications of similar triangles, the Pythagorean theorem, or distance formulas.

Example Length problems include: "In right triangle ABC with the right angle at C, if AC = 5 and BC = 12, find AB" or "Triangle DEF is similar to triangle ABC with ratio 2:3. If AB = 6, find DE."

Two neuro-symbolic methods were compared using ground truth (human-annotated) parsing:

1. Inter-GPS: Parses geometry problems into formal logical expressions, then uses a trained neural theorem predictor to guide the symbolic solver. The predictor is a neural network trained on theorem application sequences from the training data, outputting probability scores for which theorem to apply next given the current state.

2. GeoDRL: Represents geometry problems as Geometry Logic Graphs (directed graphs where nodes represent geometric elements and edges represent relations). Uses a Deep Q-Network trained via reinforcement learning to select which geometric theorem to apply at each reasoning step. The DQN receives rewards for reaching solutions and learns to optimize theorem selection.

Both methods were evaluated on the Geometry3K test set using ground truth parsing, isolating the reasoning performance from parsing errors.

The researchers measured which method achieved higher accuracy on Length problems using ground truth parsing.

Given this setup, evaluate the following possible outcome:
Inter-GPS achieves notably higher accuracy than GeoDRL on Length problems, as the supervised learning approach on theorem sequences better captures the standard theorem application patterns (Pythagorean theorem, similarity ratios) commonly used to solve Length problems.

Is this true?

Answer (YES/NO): NO